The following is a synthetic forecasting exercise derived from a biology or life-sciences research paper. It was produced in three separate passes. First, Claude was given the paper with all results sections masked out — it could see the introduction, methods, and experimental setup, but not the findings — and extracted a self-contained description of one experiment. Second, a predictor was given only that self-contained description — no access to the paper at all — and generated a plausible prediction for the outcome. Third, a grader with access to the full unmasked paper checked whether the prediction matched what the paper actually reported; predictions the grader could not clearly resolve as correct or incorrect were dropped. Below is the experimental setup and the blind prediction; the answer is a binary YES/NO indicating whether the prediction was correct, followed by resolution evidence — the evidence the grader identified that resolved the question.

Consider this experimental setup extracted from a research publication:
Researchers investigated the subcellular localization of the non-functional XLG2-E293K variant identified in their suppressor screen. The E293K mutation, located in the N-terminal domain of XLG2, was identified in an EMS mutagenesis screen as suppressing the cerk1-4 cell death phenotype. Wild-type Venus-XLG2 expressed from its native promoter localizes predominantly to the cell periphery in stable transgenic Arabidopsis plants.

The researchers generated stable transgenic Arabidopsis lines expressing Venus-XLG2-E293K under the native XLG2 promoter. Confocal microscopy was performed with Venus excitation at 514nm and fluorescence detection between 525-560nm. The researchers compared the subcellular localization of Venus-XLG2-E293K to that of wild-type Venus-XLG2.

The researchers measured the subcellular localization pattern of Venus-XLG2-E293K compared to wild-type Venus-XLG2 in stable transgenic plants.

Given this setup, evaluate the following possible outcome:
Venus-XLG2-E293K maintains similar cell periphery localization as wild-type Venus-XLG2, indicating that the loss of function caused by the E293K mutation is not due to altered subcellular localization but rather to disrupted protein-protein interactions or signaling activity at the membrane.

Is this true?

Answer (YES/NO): NO